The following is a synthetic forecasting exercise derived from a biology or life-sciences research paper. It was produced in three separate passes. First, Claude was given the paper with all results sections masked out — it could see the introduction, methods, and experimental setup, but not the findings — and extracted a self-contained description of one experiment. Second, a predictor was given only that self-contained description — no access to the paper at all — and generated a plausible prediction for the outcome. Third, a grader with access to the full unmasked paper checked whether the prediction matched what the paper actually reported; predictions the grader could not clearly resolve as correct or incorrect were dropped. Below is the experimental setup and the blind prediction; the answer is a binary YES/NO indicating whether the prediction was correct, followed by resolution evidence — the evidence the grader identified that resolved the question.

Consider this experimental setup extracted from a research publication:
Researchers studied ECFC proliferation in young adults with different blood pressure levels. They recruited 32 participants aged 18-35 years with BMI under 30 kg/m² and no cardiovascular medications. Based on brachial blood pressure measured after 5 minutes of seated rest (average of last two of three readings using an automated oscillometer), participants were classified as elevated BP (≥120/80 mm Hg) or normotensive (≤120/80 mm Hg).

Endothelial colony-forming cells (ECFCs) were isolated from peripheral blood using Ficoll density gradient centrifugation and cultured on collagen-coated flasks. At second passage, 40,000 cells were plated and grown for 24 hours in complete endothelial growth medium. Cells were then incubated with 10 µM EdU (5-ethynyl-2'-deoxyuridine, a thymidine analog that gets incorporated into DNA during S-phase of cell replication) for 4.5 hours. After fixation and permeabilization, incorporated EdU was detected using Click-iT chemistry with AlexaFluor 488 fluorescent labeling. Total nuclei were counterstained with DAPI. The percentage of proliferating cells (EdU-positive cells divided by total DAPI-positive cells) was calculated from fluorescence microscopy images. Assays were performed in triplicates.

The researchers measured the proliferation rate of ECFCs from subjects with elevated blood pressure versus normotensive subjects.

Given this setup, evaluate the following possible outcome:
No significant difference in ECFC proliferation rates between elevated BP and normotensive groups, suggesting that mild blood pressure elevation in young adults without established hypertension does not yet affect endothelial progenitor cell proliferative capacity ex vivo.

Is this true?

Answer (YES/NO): NO